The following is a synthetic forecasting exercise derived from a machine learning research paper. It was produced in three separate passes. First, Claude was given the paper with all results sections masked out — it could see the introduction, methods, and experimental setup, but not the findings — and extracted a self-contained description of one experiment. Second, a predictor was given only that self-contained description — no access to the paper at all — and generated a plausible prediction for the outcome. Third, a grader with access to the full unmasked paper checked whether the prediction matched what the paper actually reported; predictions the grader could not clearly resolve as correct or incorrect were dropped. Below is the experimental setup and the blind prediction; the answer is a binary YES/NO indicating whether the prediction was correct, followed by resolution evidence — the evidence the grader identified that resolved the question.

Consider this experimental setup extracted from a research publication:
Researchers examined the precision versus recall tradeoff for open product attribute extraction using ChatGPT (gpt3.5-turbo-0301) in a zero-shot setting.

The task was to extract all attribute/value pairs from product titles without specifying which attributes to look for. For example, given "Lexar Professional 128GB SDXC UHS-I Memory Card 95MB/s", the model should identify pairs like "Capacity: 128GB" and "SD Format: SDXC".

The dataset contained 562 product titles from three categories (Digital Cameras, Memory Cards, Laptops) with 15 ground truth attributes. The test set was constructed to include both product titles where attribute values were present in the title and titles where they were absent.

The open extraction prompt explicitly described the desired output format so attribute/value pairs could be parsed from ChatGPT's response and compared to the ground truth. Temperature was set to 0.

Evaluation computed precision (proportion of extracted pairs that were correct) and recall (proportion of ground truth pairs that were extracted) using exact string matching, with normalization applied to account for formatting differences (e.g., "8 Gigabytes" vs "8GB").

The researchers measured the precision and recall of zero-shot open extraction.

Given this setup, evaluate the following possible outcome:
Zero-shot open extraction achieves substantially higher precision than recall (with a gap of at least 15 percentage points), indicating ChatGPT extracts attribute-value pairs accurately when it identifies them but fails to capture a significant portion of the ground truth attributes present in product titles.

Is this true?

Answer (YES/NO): YES